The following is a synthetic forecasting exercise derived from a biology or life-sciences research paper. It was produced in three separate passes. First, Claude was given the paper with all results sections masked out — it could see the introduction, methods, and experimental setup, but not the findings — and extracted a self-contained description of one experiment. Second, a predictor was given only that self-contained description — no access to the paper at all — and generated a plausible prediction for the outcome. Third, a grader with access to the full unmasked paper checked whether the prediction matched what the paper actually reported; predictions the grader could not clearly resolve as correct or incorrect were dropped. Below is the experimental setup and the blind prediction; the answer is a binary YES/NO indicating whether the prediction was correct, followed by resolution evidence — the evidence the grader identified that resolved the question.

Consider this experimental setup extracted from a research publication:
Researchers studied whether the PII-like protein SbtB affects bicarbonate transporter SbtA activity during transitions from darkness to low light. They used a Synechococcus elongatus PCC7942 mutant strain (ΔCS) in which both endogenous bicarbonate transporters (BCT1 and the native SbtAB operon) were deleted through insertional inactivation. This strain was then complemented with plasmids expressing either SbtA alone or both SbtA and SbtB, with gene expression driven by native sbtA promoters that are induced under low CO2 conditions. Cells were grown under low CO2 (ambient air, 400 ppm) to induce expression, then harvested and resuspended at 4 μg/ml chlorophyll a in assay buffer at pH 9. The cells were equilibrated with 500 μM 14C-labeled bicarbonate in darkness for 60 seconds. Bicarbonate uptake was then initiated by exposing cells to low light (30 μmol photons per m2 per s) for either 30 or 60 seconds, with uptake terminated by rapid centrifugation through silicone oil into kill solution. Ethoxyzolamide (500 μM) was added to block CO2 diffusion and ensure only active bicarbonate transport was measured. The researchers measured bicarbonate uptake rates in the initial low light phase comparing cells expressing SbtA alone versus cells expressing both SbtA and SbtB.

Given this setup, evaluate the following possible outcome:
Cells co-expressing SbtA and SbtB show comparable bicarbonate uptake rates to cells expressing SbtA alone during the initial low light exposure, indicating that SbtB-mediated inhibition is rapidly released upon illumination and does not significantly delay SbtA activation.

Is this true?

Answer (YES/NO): NO